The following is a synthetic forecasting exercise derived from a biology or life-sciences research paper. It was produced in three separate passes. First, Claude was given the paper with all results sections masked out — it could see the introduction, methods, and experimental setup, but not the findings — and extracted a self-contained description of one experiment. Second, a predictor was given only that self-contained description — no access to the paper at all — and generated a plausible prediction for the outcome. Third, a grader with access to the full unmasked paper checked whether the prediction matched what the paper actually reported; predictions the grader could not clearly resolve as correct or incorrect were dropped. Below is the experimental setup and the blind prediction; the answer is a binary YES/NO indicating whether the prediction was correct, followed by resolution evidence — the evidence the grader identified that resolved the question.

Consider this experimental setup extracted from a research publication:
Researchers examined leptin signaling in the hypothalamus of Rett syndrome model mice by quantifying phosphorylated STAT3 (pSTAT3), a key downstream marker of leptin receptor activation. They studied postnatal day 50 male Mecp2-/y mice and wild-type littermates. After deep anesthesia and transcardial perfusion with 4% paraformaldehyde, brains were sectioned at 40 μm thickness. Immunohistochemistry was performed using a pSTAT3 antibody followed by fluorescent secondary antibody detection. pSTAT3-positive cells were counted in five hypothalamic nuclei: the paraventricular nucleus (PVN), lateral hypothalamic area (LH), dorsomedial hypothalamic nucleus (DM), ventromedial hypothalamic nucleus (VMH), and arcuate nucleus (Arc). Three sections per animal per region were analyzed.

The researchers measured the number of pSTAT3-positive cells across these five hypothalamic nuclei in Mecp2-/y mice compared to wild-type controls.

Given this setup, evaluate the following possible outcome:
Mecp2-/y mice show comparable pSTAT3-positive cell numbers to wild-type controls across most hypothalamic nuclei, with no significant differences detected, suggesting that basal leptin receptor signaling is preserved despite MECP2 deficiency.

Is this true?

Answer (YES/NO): NO